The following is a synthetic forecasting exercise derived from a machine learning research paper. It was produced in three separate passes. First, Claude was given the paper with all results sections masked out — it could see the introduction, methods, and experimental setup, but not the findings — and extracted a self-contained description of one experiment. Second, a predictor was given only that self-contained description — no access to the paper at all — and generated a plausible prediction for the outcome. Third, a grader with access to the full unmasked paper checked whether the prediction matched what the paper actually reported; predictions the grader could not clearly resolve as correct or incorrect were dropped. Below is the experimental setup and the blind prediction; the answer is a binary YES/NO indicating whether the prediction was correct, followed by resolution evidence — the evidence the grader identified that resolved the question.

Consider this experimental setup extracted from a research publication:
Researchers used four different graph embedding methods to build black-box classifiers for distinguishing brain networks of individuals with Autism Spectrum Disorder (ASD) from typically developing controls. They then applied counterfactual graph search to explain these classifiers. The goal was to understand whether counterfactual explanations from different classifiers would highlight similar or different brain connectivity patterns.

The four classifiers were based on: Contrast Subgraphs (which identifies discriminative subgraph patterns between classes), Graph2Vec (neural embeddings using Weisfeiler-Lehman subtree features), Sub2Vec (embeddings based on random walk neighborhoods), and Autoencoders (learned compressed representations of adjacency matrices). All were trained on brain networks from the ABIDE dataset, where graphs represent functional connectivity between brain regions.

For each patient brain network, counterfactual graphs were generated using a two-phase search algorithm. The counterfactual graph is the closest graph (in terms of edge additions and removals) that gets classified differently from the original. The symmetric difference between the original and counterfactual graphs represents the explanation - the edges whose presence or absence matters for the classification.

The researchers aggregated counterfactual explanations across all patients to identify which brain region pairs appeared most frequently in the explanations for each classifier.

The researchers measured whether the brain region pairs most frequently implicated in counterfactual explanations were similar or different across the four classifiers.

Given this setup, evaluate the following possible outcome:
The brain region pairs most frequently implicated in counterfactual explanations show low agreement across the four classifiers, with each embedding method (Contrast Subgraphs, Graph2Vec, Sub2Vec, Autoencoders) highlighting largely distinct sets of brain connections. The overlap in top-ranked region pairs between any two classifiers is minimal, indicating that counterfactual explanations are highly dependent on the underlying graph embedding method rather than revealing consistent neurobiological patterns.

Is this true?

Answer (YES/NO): YES